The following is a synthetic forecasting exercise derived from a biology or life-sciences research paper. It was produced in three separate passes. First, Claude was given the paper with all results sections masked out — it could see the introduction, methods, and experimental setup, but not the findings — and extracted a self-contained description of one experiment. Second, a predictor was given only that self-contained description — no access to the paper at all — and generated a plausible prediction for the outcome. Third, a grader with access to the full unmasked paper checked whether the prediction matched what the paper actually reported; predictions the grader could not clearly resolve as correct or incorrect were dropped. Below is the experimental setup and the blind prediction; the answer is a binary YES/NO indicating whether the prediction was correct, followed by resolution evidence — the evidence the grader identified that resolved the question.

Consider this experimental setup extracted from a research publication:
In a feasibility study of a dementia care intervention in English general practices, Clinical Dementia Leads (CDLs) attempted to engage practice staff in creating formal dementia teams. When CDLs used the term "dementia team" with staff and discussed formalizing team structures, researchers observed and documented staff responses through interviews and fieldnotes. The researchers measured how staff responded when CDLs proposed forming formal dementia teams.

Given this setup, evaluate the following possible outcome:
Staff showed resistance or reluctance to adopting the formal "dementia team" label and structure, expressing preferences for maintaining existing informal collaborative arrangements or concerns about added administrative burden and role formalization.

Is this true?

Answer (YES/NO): YES